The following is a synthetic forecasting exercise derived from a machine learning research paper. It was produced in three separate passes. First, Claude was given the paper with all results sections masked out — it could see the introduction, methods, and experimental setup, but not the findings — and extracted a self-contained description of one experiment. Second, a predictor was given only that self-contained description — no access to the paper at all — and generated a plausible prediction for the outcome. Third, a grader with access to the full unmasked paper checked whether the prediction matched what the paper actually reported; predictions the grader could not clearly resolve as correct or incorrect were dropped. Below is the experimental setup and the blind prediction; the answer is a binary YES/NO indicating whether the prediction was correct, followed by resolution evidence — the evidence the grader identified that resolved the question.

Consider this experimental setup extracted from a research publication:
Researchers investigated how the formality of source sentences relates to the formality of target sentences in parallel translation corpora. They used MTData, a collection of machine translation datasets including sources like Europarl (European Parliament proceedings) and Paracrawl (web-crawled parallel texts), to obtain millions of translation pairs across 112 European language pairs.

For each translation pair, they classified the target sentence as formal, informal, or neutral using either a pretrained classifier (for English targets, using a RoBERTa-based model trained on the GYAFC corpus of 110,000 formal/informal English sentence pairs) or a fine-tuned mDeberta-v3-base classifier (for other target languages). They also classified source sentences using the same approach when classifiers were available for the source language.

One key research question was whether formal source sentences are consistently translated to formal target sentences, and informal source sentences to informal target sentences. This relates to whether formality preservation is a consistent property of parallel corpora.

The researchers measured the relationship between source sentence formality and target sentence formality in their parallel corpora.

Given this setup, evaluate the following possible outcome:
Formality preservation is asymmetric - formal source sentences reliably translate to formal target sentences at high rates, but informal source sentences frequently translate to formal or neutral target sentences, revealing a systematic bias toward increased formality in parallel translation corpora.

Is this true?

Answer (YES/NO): NO